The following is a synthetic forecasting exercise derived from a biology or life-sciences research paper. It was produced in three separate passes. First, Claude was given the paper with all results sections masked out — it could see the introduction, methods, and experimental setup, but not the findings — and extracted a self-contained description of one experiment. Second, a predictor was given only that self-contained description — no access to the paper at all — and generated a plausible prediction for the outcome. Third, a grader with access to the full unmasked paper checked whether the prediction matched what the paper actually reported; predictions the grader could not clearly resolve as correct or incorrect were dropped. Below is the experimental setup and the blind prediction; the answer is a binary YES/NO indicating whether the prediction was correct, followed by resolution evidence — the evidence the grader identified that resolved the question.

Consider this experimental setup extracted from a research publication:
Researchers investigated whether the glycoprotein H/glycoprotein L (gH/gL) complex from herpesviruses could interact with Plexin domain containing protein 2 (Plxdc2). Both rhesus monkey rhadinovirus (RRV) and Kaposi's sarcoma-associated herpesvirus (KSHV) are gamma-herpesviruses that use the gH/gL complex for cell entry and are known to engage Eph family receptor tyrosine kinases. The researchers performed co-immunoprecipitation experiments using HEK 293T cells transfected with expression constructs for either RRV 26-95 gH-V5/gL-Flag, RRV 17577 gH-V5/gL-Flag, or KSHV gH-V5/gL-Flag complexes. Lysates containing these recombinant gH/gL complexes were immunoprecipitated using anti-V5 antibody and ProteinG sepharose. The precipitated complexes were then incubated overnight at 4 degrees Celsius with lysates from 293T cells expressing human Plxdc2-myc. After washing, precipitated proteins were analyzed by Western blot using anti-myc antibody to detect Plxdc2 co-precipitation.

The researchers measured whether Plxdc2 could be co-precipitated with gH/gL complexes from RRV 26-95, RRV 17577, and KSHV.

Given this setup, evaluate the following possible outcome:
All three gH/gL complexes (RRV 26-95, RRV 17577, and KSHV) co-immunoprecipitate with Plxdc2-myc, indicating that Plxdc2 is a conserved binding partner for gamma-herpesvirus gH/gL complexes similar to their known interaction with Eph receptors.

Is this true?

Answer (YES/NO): NO